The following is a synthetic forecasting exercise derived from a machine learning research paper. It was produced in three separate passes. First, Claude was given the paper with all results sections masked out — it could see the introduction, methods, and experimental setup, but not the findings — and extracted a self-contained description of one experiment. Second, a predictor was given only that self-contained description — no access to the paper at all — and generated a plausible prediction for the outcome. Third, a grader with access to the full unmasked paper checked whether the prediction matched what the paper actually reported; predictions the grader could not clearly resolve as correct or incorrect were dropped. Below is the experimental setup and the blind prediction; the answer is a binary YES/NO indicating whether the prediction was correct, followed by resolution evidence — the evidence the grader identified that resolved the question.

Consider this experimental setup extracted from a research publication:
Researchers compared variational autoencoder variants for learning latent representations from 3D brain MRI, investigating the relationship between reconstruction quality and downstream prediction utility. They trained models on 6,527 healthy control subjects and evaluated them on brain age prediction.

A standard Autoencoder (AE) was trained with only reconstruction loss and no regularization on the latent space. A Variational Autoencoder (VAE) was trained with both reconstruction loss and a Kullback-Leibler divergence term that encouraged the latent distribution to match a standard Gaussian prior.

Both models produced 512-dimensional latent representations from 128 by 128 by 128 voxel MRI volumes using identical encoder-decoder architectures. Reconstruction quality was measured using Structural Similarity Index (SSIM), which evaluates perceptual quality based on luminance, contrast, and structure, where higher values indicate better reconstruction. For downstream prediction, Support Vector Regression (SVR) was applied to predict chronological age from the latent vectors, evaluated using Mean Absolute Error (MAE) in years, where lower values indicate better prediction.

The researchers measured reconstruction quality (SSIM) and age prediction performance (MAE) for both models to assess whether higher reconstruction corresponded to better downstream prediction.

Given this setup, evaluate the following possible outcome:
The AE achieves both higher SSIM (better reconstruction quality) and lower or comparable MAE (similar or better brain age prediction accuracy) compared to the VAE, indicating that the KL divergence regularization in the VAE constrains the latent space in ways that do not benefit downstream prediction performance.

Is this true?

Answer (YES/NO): YES